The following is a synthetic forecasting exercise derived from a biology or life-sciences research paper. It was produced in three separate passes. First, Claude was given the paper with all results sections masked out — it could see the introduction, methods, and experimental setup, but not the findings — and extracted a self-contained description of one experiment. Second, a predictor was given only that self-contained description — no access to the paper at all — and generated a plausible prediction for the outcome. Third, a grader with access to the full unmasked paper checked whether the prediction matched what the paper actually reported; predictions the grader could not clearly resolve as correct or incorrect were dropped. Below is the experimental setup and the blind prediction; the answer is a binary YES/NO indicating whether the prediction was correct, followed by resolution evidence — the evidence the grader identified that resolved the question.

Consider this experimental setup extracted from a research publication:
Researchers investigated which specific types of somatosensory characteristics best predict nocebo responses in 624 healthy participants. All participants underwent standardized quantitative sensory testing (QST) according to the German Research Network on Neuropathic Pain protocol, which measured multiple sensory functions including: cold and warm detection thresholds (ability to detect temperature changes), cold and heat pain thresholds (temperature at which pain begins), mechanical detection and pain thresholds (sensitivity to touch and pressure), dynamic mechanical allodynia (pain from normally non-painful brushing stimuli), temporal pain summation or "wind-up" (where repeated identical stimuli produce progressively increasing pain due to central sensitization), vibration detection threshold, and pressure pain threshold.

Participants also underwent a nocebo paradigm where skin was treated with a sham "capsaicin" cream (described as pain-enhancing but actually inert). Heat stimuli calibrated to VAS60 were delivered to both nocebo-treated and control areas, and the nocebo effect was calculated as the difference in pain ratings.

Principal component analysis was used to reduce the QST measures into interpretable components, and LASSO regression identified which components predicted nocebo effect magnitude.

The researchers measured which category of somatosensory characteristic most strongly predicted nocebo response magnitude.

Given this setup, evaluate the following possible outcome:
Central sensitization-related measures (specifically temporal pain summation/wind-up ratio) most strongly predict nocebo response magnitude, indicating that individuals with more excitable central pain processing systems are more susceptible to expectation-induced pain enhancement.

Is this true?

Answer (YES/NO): NO